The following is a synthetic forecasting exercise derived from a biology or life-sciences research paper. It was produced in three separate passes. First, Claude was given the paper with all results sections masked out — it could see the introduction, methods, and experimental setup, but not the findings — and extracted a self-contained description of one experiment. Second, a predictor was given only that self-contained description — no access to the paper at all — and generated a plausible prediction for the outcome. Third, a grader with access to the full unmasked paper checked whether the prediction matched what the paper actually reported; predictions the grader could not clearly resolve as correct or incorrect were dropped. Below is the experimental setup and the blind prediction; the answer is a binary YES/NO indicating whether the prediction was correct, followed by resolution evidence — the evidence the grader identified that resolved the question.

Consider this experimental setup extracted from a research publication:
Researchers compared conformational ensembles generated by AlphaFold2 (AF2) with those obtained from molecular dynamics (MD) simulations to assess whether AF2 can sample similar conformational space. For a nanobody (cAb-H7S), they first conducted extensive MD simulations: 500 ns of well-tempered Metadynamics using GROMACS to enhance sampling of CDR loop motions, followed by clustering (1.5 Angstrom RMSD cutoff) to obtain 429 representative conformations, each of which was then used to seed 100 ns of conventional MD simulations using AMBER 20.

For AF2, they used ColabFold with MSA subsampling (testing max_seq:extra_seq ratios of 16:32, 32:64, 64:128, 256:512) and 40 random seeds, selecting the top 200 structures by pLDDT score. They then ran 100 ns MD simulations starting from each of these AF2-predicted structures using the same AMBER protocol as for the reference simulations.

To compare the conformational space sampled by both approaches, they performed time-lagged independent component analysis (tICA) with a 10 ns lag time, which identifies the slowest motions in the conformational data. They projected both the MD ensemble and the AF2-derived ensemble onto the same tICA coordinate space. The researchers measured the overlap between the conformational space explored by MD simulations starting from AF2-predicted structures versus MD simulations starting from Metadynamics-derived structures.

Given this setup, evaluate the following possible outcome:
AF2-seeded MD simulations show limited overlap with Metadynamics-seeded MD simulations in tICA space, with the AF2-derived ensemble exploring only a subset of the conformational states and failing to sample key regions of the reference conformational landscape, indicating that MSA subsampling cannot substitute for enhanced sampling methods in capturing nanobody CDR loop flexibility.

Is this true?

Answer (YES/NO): NO